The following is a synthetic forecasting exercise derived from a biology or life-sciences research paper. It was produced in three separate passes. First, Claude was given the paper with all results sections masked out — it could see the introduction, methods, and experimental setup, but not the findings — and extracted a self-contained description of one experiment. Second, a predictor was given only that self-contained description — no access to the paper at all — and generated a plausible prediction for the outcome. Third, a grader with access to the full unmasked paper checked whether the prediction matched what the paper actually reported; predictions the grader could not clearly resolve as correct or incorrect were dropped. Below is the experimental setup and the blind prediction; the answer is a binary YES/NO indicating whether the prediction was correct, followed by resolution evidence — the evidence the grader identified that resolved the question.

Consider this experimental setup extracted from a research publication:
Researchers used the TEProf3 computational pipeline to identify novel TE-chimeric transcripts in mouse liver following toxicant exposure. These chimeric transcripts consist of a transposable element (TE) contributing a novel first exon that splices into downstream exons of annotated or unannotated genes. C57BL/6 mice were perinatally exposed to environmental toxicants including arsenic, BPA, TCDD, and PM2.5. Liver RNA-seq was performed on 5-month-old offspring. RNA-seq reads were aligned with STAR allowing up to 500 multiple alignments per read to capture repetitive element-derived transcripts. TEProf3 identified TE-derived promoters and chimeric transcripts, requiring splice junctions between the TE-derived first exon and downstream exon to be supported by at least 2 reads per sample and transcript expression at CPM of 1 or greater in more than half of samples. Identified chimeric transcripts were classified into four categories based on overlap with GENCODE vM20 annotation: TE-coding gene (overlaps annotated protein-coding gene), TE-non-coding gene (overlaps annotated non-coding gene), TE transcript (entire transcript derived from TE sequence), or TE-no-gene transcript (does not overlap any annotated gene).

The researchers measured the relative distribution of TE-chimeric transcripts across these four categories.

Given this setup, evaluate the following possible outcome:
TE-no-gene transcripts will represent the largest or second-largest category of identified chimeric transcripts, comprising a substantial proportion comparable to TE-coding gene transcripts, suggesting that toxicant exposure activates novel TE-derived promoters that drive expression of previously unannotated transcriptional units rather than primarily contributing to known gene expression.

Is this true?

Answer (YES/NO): NO